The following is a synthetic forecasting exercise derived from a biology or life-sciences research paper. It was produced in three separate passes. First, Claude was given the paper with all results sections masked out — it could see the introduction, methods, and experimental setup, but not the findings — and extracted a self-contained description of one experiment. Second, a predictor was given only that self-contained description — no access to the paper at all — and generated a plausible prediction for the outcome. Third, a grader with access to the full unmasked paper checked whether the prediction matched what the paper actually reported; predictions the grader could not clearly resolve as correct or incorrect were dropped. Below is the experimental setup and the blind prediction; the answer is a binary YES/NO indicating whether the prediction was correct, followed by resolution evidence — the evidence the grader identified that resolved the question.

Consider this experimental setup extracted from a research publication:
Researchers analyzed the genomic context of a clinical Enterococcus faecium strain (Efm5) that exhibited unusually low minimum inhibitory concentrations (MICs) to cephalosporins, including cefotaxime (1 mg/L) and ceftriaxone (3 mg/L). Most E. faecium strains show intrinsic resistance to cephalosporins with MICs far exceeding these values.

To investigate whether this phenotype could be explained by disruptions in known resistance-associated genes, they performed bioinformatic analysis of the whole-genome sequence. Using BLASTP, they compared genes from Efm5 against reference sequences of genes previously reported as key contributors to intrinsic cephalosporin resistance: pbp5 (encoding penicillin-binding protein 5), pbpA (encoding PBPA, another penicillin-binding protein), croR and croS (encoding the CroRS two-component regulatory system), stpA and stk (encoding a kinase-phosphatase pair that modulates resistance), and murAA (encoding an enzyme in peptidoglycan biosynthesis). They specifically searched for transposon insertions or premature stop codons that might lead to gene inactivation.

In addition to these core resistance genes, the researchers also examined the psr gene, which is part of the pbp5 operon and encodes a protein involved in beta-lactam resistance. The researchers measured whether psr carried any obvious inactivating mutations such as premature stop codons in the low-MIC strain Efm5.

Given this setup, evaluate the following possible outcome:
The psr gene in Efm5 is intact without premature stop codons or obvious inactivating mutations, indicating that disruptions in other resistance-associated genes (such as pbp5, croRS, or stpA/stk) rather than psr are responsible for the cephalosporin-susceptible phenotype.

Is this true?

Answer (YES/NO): NO